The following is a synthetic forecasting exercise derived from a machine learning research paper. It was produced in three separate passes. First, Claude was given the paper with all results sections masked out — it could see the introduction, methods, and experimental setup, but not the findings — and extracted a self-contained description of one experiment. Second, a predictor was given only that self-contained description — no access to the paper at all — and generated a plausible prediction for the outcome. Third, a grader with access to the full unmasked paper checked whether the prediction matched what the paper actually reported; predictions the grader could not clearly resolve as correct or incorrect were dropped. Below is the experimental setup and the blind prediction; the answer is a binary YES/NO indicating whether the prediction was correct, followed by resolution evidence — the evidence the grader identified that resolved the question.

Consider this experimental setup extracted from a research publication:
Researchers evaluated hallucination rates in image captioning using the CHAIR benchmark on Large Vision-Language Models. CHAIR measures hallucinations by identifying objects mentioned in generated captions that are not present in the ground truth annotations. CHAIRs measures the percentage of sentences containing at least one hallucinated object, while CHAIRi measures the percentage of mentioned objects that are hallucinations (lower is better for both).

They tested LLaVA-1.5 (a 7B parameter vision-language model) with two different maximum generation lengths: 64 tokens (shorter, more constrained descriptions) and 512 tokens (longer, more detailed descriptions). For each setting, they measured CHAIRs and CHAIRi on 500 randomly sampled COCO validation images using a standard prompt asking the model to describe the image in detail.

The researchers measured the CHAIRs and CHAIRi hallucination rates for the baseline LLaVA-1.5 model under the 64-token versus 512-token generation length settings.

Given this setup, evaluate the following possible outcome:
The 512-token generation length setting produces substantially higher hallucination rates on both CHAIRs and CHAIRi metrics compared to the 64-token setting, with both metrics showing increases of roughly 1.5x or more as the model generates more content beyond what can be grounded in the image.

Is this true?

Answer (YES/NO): YES